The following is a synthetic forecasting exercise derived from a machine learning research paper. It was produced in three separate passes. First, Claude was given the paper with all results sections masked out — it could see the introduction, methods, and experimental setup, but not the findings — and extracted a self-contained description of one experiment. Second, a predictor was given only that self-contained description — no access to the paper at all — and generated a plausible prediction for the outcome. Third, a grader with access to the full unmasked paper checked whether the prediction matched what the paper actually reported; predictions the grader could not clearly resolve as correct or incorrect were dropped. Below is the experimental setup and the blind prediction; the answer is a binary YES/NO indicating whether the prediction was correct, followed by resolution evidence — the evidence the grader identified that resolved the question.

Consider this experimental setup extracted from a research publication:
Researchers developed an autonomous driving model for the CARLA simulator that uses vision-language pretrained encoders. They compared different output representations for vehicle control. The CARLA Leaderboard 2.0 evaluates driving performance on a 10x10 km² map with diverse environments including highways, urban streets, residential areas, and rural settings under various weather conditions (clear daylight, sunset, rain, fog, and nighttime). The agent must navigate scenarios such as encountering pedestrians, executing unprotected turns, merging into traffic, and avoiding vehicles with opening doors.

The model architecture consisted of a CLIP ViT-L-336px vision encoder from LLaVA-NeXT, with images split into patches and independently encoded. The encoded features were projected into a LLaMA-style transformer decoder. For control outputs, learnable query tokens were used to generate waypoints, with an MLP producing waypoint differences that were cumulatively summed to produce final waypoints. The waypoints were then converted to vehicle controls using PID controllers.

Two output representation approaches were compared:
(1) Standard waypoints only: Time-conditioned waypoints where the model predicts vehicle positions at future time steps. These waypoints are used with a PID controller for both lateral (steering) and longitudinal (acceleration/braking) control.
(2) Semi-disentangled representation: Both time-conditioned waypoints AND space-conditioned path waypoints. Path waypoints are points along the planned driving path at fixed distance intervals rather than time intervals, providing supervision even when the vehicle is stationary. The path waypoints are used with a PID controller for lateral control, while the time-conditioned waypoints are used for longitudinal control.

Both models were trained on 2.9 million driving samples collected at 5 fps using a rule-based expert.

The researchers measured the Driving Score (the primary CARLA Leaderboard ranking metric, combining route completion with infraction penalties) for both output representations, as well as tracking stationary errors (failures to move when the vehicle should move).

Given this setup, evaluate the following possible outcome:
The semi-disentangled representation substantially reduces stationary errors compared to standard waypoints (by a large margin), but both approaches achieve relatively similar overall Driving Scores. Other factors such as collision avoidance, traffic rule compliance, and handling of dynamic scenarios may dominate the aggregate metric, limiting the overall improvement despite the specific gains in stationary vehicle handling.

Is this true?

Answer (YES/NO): NO